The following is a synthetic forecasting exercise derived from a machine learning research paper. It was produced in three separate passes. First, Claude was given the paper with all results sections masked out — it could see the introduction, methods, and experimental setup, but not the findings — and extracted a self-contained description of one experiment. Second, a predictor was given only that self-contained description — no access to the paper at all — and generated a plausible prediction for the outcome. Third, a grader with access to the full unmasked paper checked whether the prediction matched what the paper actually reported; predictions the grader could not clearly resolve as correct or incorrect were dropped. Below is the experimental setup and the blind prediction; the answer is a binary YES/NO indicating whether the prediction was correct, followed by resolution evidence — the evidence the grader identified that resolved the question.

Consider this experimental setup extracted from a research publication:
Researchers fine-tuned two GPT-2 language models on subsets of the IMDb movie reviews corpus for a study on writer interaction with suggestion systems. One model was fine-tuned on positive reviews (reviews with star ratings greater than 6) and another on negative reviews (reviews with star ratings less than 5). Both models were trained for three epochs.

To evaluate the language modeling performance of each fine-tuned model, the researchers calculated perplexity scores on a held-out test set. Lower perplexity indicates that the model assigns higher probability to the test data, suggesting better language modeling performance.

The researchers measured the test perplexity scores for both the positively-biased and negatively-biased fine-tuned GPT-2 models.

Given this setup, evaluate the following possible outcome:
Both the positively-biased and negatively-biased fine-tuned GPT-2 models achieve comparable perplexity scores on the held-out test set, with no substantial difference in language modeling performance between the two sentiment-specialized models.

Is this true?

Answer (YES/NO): YES